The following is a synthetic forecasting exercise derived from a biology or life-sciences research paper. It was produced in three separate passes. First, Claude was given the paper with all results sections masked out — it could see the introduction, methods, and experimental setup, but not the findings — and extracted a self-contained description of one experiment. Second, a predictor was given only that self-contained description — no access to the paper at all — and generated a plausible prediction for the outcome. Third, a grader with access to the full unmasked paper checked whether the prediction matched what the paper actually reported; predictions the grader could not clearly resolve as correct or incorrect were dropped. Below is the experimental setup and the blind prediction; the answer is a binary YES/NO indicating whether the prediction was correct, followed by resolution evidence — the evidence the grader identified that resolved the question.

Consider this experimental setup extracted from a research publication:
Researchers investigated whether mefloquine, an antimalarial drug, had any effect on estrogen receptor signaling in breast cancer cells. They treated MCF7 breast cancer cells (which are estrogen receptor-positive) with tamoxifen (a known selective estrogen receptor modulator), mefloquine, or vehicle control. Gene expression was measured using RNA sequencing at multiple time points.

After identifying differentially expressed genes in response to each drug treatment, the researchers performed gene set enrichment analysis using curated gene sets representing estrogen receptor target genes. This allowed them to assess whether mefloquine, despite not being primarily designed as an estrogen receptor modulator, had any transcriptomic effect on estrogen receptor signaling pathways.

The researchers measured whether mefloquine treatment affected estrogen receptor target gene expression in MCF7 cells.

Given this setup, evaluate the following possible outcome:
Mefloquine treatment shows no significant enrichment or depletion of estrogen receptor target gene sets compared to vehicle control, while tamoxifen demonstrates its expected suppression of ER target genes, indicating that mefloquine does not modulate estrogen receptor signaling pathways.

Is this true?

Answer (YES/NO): NO